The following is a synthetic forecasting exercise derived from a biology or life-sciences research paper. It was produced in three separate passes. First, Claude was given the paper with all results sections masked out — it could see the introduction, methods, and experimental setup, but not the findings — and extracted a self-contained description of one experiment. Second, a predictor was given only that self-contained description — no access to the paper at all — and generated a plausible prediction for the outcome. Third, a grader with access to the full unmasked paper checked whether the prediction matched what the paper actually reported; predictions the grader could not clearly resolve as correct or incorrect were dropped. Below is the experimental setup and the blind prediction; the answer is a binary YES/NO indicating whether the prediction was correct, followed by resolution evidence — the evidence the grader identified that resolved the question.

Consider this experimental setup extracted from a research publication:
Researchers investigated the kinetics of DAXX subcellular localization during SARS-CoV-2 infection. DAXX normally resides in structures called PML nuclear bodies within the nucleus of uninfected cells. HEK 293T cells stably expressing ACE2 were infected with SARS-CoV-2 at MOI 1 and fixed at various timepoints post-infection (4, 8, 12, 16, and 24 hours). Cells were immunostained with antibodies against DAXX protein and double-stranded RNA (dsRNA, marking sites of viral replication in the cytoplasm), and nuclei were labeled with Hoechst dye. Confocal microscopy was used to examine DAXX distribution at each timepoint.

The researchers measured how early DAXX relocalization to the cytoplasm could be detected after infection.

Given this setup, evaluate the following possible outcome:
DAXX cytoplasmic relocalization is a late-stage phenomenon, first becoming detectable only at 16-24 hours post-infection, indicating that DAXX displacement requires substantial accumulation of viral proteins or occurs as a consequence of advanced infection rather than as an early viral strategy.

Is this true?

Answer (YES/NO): NO